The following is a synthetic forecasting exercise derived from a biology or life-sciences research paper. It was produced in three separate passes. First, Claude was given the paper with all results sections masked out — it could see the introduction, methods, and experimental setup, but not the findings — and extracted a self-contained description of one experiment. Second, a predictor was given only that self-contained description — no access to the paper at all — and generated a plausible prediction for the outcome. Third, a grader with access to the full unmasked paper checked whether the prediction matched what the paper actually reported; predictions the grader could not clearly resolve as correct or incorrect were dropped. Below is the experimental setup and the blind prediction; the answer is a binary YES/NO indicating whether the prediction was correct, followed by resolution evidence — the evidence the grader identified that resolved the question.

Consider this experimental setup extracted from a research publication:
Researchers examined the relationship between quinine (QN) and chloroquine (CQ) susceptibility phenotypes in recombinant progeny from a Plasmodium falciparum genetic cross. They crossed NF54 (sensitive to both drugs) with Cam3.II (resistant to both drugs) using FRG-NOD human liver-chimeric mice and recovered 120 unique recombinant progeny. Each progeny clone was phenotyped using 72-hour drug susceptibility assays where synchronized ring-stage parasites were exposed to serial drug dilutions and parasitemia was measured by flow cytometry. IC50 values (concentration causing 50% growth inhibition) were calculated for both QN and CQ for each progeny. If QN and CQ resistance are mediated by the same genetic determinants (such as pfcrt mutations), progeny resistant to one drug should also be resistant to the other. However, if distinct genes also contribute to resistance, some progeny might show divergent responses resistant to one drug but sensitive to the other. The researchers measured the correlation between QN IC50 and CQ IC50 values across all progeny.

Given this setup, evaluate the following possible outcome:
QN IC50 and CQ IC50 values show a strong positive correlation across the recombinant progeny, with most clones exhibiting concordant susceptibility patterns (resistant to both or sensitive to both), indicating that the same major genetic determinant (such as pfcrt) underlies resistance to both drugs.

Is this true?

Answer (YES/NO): NO